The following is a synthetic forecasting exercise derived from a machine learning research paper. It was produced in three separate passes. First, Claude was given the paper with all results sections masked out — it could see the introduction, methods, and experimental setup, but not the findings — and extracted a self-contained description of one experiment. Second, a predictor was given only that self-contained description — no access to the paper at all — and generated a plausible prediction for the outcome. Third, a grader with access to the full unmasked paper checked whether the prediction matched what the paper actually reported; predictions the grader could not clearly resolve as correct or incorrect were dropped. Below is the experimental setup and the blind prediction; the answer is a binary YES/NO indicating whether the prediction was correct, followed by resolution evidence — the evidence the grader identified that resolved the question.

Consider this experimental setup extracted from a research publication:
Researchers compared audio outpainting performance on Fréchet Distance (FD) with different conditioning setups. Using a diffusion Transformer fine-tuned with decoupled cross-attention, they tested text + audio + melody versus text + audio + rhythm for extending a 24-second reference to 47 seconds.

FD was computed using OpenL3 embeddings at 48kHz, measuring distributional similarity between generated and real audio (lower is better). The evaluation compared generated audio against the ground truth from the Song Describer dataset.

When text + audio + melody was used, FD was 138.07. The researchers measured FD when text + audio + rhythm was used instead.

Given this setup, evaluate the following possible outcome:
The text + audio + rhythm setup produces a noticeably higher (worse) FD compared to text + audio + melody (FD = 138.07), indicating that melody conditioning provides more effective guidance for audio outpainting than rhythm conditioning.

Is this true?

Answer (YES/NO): YES